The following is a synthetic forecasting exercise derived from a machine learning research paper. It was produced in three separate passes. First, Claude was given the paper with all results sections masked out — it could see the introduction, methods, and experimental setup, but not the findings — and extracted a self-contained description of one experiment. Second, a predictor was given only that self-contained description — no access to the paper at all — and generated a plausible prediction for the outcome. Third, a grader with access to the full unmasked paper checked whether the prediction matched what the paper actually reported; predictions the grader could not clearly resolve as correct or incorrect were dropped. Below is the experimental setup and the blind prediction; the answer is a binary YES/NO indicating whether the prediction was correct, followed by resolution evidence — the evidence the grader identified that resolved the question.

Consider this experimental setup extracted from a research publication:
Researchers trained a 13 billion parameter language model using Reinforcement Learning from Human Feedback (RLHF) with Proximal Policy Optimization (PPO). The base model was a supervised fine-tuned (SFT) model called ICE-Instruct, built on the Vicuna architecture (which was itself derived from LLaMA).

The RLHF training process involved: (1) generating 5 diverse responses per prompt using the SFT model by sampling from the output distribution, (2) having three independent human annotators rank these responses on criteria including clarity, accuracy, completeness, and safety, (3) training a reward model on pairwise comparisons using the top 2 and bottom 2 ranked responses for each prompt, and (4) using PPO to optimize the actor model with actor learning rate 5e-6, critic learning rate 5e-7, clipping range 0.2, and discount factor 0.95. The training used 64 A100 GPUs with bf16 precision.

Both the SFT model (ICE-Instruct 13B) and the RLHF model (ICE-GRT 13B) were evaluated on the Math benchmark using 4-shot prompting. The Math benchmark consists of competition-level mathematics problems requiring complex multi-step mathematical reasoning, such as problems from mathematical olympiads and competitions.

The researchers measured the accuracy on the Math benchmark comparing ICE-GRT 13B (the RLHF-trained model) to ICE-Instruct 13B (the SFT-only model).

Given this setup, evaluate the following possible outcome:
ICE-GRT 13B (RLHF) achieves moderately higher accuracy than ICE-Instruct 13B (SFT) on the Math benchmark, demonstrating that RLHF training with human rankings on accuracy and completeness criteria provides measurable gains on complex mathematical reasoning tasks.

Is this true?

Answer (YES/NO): NO